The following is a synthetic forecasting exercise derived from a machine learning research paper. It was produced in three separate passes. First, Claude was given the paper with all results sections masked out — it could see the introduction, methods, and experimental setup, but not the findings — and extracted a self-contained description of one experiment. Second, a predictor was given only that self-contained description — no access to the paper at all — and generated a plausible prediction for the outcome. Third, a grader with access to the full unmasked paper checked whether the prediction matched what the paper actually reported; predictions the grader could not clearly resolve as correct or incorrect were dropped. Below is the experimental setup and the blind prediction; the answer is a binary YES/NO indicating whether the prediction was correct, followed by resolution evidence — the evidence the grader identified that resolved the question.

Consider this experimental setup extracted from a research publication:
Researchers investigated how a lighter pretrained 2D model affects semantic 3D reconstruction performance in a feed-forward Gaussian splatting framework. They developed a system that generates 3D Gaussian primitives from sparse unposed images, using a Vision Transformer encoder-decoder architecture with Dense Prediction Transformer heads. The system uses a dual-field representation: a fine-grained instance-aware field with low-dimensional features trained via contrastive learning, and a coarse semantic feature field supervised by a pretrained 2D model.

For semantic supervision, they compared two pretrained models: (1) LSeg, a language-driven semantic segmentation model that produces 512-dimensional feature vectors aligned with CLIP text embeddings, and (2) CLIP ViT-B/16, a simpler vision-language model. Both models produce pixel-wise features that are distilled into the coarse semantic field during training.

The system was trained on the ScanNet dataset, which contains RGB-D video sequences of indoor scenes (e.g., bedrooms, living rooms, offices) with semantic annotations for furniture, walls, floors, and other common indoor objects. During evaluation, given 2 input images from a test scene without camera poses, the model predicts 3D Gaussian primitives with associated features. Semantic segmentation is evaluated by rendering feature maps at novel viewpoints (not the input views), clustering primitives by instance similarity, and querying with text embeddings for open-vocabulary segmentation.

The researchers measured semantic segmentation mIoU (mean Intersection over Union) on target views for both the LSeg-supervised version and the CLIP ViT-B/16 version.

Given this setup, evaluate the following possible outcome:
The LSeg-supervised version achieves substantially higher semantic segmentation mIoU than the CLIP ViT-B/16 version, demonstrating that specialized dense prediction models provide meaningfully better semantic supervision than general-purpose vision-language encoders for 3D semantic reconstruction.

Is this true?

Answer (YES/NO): NO